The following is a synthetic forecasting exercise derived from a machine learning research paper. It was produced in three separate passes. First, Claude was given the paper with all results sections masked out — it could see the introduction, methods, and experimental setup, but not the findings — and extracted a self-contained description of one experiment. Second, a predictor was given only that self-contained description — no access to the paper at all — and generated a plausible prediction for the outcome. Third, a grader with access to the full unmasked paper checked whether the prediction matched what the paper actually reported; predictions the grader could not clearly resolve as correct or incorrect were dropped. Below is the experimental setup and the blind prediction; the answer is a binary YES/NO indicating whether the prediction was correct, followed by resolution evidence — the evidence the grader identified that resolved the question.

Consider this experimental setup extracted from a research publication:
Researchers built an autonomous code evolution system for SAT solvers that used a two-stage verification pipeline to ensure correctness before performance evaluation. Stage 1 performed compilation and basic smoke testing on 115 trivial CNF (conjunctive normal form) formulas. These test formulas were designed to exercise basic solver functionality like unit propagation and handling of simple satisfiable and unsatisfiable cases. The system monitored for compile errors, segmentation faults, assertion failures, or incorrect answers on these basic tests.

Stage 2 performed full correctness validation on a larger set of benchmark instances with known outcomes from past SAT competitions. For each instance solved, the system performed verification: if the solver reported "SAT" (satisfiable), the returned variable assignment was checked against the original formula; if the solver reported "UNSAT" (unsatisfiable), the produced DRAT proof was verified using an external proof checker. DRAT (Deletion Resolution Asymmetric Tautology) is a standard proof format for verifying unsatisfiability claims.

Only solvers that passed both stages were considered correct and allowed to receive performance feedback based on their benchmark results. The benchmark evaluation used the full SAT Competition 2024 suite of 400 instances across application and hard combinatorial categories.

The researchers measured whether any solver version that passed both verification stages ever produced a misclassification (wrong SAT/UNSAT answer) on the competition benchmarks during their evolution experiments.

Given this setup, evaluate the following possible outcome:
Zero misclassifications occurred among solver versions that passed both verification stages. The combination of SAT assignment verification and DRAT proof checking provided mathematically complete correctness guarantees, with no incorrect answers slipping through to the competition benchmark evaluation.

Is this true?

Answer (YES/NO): YES